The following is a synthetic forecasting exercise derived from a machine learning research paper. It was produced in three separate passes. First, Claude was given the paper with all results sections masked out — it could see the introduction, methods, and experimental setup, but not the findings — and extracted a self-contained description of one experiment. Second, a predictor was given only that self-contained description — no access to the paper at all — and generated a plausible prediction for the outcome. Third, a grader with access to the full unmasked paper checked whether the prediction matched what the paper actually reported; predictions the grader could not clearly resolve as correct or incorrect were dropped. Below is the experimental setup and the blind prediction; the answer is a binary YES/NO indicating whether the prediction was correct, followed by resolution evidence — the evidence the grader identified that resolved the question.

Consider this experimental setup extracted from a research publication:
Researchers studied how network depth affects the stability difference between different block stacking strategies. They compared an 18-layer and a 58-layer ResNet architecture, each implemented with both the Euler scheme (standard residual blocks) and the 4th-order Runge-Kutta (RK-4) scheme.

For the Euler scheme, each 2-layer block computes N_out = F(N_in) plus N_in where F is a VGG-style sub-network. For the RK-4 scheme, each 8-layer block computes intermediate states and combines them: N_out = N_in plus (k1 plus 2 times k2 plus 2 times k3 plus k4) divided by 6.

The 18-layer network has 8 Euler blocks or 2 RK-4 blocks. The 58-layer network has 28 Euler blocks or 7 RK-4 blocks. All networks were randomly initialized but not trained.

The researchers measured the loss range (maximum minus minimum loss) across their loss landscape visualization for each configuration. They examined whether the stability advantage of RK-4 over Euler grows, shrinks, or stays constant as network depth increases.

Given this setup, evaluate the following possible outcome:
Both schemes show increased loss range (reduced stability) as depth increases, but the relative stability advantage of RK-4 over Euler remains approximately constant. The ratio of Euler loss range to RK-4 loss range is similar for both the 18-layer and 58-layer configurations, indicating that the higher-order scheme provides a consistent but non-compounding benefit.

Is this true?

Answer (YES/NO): NO